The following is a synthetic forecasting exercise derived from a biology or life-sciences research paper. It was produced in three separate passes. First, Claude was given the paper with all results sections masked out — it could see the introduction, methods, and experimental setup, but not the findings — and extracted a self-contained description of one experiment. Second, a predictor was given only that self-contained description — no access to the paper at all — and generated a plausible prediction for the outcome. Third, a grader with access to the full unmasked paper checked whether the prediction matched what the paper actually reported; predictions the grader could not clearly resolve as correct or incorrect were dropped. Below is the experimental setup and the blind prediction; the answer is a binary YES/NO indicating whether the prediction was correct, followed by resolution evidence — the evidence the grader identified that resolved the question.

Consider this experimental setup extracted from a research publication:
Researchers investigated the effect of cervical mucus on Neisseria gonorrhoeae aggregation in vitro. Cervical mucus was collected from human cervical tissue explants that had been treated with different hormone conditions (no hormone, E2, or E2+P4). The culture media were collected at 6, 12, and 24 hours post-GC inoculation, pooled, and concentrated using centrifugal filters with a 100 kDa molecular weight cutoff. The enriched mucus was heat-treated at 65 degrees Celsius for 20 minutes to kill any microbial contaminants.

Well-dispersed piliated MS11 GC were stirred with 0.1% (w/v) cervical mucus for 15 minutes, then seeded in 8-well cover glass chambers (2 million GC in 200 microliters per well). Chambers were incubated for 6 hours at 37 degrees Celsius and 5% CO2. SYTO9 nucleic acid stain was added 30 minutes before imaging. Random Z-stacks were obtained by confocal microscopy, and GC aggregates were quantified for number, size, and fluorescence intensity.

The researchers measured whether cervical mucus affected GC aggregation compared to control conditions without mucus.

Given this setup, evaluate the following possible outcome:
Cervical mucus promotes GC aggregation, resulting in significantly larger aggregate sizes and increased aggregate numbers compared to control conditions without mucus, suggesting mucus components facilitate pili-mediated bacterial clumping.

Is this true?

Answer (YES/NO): NO